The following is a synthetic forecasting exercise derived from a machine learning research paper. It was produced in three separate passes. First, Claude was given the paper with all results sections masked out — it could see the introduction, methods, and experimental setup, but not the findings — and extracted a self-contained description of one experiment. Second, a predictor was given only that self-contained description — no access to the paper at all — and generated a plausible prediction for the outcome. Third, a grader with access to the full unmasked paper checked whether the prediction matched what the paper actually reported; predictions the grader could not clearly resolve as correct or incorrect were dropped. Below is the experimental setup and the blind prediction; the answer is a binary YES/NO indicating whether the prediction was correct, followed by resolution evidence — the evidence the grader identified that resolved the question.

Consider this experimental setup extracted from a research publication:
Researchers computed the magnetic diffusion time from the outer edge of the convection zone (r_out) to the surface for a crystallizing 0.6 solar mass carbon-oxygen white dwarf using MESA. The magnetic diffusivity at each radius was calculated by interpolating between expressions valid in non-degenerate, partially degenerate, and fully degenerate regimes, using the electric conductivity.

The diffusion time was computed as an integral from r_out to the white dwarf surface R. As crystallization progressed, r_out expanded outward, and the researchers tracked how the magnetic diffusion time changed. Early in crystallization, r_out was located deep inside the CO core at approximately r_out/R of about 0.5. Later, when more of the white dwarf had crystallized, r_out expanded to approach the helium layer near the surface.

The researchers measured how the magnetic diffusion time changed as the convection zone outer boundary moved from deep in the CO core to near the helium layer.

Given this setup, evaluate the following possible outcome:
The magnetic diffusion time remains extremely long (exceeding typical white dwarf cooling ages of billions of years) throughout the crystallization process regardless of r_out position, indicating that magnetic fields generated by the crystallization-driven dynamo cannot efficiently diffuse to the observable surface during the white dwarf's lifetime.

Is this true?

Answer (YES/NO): NO